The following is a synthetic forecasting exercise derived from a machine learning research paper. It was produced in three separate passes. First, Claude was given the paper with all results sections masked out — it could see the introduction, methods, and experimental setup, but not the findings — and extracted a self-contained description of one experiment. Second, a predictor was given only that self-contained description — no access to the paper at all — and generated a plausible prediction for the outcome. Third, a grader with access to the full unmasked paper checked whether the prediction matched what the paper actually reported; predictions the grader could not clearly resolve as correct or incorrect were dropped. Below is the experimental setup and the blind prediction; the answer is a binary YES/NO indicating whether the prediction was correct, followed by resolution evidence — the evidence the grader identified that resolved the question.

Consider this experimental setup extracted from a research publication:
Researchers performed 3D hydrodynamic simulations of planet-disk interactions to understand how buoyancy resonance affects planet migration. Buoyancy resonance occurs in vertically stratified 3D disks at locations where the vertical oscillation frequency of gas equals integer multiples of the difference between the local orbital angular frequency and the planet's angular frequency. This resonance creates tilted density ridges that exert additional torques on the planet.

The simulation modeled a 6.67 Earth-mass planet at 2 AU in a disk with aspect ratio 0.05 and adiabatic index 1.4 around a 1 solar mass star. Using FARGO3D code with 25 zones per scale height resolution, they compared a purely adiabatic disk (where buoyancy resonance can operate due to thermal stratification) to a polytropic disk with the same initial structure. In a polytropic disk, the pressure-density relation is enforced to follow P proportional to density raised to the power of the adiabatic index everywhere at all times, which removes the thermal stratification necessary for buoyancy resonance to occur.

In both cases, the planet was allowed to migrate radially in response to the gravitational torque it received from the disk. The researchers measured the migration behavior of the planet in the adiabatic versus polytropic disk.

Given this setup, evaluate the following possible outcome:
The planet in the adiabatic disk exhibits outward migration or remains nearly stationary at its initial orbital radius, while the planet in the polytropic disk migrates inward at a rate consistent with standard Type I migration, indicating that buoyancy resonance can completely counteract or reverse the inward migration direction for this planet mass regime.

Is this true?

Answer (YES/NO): NO